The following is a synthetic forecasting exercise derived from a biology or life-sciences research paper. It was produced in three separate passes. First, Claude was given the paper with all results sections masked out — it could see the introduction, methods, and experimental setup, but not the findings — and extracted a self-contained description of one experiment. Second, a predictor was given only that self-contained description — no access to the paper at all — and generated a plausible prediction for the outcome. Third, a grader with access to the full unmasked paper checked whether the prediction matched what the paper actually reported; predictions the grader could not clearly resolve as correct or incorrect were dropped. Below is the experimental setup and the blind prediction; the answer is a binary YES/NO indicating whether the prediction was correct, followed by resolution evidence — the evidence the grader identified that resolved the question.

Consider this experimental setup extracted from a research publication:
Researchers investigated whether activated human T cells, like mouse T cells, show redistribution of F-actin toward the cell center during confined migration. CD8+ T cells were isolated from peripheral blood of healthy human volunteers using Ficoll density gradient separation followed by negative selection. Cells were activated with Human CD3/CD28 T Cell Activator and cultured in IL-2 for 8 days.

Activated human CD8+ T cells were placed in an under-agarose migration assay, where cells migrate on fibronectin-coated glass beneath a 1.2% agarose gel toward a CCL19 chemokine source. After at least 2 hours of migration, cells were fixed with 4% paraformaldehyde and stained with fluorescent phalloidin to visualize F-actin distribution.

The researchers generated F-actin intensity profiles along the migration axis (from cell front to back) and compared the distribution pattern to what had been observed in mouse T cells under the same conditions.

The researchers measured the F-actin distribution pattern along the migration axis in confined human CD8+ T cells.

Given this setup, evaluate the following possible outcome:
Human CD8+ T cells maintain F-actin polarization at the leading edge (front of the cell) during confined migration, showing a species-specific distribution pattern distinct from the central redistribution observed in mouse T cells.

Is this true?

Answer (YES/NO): NO